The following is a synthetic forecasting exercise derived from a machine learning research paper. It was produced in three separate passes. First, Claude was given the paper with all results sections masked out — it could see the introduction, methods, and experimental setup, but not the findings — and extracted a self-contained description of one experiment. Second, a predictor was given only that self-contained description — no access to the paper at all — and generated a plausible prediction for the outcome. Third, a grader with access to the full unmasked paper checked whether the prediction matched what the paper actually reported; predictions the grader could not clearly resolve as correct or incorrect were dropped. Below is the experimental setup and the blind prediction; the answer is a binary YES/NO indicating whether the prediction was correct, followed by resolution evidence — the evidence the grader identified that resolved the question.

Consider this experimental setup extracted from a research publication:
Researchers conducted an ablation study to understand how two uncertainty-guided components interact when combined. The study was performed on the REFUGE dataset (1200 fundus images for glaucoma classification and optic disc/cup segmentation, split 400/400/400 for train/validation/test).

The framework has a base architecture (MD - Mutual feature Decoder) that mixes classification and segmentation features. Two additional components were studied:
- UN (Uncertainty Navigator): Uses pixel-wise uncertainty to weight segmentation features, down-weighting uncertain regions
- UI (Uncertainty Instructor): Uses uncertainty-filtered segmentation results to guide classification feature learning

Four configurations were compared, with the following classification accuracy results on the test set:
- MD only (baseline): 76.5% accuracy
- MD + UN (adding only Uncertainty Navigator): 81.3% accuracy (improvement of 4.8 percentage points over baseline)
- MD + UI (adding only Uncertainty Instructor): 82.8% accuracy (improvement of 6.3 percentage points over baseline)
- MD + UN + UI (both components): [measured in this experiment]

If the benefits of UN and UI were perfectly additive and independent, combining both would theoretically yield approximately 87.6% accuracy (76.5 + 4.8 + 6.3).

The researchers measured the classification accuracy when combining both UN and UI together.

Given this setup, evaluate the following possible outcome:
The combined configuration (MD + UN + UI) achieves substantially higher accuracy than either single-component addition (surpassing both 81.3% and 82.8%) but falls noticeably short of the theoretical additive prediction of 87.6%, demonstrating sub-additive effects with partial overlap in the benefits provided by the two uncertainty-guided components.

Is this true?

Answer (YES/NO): YES